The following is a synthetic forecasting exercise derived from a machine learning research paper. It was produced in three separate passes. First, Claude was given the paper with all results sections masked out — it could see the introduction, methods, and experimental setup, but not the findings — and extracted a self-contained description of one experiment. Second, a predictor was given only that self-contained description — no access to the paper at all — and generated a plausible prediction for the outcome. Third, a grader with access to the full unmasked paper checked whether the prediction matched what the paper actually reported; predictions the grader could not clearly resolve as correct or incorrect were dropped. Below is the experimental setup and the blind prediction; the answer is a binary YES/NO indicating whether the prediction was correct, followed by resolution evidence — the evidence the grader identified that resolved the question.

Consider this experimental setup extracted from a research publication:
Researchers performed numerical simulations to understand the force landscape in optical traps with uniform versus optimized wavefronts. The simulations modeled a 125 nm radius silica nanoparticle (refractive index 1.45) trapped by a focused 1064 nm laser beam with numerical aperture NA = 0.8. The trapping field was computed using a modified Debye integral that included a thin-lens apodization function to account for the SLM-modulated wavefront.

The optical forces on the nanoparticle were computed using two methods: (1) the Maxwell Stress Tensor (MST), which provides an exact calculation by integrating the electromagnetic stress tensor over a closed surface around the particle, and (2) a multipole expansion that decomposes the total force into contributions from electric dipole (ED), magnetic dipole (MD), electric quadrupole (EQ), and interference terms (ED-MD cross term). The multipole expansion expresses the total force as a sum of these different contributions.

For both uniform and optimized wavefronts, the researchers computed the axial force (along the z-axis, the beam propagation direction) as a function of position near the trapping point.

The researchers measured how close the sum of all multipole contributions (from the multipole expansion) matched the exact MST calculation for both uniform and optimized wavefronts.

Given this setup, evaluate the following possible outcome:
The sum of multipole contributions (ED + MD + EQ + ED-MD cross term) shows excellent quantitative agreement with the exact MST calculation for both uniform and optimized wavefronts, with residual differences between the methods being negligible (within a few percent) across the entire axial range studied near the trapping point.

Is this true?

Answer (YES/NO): YES